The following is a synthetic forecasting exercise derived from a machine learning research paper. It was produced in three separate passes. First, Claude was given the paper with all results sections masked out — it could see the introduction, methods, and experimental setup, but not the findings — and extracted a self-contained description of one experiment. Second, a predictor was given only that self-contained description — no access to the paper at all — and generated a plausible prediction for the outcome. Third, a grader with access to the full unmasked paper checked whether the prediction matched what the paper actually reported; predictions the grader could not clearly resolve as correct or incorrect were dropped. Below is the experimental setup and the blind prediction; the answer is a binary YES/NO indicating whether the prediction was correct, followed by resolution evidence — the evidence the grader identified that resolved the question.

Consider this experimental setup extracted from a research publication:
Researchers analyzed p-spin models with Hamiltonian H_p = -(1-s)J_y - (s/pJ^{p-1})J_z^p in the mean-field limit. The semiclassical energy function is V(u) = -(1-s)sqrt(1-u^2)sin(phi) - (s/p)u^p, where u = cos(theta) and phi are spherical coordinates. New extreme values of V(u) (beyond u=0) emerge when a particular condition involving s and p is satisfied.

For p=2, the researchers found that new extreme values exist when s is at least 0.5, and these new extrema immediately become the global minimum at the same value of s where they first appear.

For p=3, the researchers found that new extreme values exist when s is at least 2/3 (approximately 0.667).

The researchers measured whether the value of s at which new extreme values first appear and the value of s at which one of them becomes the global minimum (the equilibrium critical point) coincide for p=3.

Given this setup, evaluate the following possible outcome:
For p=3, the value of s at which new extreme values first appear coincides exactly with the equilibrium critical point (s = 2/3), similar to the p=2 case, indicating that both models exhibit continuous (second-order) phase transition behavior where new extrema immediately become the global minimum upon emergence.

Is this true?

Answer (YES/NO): NO